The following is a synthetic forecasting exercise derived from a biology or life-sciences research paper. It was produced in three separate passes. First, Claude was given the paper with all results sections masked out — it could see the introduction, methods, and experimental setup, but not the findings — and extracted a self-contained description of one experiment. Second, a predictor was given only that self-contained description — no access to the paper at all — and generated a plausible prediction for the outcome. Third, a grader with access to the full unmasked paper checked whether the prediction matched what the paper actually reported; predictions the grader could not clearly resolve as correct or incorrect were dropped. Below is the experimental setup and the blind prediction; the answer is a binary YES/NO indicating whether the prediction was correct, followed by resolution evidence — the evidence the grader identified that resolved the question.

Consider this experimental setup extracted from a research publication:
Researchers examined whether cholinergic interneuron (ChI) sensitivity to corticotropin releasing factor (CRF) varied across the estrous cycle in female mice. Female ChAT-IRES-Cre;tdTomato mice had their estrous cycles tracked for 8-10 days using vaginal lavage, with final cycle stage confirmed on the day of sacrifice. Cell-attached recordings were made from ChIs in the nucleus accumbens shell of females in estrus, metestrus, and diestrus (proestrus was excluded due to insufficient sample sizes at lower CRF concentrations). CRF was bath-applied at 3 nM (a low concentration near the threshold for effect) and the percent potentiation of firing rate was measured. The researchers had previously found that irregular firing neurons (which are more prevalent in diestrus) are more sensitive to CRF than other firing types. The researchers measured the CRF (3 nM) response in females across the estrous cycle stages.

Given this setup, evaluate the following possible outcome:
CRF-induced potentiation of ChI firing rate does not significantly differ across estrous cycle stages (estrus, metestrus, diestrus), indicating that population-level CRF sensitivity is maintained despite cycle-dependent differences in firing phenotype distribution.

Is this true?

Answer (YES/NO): NO